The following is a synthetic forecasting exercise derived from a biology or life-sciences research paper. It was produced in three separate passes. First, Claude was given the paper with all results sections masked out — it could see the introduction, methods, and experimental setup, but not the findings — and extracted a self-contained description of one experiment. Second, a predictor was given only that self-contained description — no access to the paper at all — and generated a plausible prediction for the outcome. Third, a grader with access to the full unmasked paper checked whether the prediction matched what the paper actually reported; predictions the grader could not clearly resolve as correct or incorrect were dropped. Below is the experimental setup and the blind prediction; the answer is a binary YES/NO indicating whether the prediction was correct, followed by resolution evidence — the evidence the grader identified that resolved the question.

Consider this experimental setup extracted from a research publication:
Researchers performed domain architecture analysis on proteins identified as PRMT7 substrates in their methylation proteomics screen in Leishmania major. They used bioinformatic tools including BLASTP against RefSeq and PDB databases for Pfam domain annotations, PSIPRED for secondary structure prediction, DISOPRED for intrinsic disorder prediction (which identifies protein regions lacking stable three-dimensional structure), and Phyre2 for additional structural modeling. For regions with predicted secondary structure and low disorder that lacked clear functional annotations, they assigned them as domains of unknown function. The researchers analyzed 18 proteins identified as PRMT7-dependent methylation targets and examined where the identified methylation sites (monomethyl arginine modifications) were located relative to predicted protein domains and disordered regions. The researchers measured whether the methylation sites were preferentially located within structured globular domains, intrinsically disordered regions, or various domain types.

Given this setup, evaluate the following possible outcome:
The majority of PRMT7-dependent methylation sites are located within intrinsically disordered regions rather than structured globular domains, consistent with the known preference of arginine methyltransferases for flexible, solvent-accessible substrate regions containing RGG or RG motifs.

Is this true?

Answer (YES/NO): YES